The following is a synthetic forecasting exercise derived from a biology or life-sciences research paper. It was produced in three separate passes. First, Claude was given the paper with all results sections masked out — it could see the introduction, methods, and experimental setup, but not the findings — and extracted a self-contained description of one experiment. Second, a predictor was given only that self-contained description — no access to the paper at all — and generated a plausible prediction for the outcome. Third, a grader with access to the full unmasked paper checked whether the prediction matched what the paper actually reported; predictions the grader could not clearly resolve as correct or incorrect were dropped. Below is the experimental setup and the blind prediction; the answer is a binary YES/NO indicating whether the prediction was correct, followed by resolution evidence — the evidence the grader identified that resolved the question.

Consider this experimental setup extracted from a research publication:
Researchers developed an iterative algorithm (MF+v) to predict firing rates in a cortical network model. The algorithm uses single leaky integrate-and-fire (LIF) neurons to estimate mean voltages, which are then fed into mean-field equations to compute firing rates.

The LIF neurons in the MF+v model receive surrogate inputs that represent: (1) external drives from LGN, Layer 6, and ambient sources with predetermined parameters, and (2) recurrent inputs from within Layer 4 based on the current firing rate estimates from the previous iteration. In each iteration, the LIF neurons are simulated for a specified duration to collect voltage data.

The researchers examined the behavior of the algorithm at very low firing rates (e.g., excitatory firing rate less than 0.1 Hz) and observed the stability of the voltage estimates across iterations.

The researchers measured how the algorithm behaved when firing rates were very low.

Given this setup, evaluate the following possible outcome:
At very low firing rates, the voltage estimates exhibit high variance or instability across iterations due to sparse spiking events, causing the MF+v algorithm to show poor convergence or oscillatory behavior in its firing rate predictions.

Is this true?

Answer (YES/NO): YES